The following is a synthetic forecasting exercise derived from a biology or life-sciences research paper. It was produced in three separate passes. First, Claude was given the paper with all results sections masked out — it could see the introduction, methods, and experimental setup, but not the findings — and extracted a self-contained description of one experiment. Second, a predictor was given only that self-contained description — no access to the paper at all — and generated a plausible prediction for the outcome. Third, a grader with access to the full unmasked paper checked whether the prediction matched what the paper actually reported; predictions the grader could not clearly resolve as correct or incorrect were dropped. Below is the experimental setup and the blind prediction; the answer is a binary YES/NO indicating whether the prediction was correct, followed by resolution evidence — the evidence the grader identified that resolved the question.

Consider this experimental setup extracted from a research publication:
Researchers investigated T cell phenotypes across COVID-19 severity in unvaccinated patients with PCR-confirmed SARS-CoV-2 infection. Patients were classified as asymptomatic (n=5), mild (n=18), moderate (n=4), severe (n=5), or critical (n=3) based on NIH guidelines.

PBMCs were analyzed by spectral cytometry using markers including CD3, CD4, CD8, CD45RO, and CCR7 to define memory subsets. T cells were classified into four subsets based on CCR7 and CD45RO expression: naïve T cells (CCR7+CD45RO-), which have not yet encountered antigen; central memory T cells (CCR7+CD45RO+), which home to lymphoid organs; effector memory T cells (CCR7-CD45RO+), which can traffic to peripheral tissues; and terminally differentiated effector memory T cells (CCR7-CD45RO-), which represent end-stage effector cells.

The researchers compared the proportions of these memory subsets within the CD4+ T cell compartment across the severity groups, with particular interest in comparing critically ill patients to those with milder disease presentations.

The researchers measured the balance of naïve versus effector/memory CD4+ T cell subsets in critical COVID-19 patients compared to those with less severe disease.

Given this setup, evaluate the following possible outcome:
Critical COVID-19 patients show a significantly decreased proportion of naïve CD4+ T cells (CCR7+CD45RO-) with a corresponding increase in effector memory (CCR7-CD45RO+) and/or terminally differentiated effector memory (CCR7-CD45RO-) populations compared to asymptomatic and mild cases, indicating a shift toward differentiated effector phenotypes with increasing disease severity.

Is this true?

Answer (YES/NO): NO